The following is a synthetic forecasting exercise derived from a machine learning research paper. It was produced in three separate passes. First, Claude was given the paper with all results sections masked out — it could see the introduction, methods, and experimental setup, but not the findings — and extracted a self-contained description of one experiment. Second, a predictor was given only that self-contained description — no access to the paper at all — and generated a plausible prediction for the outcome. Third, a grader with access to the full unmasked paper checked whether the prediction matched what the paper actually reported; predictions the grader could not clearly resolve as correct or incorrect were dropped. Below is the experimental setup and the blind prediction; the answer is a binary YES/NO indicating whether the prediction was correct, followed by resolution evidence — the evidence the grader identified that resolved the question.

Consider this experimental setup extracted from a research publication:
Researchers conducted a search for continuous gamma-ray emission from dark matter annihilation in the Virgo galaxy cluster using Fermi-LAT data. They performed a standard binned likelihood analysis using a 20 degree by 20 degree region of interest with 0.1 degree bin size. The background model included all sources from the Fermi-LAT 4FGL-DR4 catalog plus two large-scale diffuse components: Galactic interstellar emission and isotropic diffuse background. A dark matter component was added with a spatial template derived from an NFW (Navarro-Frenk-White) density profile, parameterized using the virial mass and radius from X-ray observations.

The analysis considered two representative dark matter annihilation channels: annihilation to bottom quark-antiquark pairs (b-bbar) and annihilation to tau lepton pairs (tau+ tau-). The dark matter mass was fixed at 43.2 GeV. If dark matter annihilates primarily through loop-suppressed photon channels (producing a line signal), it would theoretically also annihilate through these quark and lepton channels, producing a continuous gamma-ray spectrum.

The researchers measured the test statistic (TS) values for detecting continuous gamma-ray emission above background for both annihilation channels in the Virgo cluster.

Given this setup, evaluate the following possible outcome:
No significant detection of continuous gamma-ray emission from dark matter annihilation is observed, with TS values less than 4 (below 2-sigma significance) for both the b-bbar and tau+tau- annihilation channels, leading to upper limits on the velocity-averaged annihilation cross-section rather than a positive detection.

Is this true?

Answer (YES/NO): YES